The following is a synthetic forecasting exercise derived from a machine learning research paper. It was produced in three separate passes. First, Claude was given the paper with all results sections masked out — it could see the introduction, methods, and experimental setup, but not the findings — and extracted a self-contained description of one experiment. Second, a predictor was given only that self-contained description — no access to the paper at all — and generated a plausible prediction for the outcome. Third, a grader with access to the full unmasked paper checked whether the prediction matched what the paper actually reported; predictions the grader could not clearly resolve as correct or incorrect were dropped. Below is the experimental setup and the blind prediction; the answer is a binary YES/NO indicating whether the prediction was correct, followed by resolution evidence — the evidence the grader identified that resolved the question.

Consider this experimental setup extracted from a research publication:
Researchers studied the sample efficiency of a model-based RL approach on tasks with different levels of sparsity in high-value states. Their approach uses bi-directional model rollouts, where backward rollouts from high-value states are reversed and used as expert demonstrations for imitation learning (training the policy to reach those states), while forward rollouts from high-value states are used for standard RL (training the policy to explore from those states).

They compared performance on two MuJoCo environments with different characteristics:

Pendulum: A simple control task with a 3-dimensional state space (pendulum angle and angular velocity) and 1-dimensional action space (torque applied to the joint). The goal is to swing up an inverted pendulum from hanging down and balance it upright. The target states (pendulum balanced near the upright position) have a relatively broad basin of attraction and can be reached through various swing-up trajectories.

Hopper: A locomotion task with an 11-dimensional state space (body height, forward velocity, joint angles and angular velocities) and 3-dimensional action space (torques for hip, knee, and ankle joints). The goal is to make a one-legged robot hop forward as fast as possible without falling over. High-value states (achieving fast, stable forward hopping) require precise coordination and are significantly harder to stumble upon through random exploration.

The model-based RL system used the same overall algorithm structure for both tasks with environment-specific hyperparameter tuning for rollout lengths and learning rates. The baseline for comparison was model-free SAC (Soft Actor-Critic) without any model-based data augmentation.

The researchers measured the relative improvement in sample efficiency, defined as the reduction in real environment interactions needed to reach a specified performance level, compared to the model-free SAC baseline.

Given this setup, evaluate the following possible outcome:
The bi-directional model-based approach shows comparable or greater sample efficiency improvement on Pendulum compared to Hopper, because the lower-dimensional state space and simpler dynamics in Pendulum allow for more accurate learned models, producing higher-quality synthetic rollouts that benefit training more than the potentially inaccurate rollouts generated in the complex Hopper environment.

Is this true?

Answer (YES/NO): NO